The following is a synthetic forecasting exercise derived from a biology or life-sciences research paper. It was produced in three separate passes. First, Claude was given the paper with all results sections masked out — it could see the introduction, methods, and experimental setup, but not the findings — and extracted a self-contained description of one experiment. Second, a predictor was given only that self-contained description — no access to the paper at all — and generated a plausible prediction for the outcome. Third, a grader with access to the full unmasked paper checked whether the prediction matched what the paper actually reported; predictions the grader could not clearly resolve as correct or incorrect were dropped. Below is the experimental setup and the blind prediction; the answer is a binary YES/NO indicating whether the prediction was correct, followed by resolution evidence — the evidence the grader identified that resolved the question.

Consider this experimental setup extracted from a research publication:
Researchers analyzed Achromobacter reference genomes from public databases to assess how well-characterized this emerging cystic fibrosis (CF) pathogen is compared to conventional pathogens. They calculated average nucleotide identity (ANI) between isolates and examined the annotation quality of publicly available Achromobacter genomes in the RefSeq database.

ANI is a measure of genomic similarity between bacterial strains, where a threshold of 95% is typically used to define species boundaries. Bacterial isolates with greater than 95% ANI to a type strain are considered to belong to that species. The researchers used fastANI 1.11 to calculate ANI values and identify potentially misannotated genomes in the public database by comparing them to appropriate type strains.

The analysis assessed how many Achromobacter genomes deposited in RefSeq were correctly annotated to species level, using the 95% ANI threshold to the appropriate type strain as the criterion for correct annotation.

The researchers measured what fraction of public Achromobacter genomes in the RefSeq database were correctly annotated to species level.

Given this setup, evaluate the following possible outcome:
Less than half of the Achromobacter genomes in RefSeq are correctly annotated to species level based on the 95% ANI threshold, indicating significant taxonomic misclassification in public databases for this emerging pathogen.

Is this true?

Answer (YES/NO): NO